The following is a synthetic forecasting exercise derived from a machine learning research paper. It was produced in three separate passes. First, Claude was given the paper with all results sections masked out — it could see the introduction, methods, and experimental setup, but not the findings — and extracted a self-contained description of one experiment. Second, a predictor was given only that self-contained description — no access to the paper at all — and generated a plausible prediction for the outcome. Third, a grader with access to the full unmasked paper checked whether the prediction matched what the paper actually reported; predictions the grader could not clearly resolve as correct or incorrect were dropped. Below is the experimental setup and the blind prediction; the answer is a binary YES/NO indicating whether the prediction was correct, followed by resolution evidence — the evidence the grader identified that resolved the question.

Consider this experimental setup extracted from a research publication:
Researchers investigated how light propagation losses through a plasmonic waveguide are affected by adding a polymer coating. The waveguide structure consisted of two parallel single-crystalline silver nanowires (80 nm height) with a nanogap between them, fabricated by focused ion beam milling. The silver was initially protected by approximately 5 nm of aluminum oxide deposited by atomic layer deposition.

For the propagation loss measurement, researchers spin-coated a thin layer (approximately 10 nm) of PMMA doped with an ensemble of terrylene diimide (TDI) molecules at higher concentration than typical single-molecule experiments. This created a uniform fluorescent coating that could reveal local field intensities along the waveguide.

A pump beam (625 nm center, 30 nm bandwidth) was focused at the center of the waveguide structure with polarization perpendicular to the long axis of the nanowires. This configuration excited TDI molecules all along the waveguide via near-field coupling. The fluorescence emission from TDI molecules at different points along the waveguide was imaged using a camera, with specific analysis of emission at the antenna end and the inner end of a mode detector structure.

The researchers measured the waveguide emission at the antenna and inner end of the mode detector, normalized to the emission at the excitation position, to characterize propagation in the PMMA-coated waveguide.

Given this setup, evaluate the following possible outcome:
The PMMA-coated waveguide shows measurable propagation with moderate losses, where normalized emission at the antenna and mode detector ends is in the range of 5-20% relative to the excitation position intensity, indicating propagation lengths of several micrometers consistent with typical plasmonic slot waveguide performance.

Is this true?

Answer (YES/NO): NO